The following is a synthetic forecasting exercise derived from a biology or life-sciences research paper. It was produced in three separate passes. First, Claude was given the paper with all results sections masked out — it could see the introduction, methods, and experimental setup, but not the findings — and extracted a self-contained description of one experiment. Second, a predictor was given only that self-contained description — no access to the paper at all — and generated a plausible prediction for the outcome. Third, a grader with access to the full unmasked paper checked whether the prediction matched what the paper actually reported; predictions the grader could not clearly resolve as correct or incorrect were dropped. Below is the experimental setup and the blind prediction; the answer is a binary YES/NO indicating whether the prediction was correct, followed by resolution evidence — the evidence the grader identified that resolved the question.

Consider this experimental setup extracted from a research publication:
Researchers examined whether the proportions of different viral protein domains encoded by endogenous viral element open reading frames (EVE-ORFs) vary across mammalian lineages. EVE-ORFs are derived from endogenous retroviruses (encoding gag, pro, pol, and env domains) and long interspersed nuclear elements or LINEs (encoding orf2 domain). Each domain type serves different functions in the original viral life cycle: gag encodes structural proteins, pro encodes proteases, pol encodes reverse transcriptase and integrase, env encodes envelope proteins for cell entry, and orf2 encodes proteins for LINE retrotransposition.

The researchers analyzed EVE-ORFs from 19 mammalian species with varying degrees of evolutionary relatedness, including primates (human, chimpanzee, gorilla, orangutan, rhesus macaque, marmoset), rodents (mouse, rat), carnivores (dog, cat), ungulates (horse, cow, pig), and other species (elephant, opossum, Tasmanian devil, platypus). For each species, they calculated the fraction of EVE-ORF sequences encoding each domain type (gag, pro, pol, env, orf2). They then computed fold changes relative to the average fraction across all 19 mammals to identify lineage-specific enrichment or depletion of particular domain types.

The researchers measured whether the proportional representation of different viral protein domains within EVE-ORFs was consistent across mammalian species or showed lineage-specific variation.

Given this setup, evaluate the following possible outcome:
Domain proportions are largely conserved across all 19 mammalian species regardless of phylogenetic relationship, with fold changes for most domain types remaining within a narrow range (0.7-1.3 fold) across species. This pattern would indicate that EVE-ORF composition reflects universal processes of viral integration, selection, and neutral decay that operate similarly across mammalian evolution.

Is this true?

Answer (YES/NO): NO